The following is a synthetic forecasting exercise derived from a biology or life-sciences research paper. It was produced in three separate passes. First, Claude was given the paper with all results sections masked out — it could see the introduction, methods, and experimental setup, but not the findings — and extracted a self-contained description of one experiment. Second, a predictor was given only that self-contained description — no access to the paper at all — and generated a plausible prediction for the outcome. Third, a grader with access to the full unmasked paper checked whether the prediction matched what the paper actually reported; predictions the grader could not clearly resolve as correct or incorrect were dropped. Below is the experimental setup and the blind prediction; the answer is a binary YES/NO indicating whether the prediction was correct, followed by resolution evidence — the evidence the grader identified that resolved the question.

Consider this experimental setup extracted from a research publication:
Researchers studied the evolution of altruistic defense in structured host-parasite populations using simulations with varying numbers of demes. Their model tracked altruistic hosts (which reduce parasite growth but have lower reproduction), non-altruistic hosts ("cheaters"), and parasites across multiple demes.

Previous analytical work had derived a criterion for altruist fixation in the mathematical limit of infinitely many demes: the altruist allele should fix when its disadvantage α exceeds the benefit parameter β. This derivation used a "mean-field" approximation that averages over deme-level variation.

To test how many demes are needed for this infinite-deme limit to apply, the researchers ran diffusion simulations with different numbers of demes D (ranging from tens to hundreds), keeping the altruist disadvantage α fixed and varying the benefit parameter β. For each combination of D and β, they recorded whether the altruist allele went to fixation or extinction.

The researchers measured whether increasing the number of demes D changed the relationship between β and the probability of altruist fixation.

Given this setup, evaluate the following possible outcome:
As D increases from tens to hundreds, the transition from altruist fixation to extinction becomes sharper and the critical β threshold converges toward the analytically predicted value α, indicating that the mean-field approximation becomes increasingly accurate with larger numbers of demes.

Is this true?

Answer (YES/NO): YES